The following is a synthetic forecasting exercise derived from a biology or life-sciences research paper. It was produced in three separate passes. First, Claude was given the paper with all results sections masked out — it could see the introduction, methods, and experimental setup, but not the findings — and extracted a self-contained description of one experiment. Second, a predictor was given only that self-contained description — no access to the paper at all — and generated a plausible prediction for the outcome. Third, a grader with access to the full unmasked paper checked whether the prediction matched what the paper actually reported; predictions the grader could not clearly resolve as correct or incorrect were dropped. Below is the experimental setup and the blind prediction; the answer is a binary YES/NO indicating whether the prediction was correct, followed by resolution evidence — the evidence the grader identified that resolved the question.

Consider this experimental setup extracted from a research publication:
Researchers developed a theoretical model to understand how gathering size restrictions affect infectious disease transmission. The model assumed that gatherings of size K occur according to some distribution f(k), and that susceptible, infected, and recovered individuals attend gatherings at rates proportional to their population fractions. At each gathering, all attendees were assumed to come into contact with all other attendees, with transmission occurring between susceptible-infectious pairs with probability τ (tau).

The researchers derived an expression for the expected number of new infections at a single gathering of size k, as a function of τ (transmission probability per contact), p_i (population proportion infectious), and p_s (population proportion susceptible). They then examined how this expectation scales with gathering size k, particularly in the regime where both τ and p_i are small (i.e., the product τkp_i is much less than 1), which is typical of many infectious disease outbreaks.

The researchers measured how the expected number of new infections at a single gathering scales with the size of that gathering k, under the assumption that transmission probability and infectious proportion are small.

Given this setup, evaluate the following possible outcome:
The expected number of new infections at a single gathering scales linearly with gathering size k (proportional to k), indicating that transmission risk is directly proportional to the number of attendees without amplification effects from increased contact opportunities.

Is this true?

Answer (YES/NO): NO